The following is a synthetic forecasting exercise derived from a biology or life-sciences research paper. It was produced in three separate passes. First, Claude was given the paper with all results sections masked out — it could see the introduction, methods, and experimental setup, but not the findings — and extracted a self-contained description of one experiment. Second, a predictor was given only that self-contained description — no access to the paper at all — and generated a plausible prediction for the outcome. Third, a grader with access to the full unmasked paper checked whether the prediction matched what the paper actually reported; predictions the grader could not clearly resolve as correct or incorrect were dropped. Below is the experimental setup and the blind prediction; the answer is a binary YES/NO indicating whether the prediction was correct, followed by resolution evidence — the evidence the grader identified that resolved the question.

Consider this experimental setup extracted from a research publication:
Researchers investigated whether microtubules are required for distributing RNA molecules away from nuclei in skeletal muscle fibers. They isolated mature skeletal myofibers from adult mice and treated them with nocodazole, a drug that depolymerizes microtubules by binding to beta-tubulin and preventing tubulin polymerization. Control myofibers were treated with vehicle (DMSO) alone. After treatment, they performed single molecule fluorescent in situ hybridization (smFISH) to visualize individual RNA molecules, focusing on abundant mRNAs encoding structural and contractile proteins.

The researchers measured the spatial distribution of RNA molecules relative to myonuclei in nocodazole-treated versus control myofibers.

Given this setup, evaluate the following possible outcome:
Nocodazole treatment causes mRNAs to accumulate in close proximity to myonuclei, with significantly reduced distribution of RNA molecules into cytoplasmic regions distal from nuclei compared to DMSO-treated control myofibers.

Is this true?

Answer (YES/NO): YES